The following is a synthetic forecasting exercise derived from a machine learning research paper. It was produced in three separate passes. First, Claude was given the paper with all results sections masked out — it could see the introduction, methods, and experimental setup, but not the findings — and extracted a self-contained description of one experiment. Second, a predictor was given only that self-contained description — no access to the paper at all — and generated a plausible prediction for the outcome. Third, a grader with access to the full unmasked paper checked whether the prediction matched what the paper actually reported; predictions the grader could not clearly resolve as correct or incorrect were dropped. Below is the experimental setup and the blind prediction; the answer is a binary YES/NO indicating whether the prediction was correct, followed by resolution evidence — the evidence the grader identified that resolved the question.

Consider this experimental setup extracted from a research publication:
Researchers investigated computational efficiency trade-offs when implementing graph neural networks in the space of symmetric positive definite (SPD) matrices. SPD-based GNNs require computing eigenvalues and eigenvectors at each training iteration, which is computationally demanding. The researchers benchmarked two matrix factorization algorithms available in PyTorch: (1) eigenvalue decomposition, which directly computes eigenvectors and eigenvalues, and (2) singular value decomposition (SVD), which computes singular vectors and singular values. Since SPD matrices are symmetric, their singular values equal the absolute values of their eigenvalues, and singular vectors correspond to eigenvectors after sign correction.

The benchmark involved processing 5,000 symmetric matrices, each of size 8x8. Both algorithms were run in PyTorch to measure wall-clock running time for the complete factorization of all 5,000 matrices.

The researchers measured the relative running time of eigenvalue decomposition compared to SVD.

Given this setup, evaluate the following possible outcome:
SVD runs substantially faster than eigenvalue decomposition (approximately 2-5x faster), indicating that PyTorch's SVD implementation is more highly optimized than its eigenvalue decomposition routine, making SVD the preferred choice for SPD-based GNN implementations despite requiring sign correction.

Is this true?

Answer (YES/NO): NO